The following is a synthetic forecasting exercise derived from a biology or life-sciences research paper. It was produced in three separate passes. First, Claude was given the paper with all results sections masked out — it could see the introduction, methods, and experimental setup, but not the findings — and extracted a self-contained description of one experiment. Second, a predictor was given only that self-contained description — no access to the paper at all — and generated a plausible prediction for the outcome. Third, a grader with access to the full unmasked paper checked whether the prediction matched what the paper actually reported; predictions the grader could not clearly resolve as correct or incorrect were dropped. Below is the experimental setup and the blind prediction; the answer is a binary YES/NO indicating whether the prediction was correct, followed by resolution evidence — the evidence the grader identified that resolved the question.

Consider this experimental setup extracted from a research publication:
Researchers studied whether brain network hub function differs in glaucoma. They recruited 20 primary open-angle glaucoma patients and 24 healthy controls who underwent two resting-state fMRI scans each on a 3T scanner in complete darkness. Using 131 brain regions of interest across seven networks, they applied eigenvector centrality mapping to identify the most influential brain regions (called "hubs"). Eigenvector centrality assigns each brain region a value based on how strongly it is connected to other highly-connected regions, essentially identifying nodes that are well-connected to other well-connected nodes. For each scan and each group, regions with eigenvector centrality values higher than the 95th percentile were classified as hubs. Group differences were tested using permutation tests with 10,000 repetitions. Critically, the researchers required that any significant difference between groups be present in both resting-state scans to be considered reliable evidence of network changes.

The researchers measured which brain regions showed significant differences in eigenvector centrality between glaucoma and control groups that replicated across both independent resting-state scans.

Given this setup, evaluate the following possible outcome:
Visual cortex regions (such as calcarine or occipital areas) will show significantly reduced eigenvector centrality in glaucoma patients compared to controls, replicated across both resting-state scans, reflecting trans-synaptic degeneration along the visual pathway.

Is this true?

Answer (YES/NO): NO